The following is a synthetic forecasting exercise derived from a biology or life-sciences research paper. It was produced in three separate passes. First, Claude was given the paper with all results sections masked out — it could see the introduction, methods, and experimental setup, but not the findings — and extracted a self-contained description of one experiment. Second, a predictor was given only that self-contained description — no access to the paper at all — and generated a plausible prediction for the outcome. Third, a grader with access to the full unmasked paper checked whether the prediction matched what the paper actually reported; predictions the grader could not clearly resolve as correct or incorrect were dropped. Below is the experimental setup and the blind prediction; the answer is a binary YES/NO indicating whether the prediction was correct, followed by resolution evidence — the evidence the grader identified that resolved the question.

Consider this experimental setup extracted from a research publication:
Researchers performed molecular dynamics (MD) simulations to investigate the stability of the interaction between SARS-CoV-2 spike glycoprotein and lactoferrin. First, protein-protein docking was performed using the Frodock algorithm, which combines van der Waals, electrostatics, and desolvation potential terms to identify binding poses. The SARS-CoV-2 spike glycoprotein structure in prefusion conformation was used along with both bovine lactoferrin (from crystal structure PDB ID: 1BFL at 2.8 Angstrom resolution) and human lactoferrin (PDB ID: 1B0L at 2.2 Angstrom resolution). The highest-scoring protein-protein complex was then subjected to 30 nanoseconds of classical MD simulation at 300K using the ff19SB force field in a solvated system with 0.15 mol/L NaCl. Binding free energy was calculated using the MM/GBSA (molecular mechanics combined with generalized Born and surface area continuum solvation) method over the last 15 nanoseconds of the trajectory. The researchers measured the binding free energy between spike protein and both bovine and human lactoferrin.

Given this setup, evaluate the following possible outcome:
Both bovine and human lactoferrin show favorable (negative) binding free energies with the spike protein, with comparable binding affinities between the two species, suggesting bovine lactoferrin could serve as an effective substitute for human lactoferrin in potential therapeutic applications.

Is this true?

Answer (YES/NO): NO